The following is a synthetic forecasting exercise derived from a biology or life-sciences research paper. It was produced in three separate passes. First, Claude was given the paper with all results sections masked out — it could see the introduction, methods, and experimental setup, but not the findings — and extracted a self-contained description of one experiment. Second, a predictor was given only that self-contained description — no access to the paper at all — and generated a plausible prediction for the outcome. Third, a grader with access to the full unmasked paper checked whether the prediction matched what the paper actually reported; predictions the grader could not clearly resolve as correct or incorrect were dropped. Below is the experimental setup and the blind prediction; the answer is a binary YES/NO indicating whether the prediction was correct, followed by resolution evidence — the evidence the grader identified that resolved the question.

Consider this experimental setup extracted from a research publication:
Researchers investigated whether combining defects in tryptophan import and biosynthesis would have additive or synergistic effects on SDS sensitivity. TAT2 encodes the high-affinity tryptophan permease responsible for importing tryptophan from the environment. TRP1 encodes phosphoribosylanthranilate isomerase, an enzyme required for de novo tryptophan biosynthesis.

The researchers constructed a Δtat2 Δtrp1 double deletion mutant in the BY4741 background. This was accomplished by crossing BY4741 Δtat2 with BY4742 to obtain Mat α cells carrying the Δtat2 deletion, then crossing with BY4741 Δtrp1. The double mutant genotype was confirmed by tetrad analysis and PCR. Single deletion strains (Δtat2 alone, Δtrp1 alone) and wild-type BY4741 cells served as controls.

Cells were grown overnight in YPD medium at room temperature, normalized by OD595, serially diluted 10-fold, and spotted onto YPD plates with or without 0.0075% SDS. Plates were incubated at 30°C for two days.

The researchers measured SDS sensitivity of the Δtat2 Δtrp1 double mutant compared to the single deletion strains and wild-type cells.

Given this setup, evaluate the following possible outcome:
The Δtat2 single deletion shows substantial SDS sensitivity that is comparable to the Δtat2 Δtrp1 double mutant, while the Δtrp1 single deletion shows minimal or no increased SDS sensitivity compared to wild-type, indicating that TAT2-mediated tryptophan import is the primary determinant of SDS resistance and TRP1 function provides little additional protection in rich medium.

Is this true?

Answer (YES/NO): NO